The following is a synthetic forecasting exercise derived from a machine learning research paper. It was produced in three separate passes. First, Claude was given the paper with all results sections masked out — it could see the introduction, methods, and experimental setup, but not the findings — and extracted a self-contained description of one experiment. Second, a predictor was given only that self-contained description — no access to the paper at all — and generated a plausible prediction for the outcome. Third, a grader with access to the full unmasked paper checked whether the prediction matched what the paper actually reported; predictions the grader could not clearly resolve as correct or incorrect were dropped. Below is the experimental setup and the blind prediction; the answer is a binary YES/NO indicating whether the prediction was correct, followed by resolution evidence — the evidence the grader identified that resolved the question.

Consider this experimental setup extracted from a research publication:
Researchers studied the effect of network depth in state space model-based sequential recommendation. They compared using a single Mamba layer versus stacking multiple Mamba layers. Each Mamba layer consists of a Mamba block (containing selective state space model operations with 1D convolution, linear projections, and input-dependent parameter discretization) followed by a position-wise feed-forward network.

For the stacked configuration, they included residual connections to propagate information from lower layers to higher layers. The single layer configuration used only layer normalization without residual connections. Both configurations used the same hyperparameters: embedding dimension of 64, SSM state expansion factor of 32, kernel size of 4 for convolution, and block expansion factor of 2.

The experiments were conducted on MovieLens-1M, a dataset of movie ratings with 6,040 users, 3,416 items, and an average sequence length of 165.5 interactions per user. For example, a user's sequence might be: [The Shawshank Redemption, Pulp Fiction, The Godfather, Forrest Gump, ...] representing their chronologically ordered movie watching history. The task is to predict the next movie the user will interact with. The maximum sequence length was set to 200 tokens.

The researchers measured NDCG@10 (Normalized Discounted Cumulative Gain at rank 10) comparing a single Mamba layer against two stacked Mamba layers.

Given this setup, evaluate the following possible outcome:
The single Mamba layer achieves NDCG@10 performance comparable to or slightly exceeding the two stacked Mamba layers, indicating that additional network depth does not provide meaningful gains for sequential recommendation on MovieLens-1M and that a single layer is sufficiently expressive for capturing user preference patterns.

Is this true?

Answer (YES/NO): NO